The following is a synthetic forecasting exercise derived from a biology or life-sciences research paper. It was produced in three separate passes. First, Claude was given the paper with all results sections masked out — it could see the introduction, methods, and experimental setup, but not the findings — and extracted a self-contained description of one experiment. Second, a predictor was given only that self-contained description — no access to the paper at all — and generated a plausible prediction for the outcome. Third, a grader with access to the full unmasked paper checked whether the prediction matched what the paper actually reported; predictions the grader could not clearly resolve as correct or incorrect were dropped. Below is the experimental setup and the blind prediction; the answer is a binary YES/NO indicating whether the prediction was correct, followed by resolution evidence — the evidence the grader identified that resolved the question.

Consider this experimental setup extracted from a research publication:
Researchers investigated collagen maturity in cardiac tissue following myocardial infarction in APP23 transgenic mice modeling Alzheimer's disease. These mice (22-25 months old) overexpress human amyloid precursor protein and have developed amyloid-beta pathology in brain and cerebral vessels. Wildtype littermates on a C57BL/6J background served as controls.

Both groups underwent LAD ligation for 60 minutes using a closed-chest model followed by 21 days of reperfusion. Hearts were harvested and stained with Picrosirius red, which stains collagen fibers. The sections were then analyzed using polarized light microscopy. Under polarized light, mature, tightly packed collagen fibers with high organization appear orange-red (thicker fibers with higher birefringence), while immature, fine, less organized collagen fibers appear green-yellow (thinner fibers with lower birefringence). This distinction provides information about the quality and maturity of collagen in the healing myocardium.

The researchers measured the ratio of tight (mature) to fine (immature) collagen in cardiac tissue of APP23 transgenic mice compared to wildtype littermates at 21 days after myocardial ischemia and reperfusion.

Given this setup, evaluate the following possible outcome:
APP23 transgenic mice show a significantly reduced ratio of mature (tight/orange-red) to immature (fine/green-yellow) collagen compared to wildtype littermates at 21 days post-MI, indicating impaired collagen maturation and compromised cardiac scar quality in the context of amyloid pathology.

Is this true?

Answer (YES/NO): NO